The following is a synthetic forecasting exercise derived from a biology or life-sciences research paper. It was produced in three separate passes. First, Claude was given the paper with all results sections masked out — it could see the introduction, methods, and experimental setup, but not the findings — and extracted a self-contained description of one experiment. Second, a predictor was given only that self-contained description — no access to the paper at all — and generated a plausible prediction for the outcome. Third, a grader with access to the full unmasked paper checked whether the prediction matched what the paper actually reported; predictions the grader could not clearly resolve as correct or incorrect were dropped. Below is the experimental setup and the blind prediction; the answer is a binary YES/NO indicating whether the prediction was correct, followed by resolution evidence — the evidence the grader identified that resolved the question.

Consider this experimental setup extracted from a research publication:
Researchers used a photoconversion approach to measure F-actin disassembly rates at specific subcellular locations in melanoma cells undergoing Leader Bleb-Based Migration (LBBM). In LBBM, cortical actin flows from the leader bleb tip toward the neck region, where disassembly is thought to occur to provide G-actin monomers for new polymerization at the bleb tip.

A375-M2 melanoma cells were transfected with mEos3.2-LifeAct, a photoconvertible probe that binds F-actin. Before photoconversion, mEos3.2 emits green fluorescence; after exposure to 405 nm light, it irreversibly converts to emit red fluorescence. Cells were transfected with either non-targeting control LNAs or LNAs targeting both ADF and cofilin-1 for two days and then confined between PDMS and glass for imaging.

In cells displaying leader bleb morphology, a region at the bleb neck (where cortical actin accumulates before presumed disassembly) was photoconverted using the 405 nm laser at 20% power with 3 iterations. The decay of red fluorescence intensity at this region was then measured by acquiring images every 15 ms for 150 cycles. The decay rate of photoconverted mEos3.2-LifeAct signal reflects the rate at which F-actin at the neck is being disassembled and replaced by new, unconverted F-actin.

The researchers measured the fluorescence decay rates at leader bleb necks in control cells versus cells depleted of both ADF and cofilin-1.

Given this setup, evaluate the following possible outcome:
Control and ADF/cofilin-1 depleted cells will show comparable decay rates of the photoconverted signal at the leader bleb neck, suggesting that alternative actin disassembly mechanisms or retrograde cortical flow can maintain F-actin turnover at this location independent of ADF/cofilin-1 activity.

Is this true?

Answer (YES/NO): NO